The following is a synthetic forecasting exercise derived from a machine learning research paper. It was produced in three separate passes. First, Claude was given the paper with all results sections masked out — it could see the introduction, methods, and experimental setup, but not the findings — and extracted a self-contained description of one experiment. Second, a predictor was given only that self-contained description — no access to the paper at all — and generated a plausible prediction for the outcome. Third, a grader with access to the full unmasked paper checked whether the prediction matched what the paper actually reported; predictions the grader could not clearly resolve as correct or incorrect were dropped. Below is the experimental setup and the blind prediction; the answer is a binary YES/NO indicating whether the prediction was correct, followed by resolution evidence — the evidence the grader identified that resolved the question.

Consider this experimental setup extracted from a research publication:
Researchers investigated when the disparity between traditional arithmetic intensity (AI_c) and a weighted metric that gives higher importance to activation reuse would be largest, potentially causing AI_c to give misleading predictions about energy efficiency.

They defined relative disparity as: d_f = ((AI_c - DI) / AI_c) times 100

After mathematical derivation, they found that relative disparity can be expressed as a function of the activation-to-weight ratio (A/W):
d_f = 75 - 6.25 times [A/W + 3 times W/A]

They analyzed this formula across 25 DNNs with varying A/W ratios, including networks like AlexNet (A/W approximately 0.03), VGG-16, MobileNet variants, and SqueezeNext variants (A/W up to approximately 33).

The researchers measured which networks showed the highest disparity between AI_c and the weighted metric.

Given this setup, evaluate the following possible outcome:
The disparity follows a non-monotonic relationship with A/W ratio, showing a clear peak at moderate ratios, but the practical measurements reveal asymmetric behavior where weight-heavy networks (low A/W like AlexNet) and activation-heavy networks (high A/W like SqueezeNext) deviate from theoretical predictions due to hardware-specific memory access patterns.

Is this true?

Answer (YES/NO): NO